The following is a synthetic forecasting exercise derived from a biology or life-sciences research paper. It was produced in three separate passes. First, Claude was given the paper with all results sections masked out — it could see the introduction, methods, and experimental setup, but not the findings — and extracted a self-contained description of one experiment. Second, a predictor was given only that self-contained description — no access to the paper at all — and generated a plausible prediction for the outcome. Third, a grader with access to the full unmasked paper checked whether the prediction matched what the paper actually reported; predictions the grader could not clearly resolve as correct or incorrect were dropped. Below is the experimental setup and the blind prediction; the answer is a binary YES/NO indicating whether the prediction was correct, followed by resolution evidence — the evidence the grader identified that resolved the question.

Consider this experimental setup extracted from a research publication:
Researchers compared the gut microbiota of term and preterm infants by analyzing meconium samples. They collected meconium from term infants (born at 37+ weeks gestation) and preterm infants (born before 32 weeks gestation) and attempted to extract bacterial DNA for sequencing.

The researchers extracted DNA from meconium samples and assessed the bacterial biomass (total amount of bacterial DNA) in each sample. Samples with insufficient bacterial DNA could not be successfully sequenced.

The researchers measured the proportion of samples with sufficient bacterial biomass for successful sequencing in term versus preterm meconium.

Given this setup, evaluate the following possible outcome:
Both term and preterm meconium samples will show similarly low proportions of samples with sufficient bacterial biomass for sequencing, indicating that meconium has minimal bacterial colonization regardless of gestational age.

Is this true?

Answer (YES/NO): NO